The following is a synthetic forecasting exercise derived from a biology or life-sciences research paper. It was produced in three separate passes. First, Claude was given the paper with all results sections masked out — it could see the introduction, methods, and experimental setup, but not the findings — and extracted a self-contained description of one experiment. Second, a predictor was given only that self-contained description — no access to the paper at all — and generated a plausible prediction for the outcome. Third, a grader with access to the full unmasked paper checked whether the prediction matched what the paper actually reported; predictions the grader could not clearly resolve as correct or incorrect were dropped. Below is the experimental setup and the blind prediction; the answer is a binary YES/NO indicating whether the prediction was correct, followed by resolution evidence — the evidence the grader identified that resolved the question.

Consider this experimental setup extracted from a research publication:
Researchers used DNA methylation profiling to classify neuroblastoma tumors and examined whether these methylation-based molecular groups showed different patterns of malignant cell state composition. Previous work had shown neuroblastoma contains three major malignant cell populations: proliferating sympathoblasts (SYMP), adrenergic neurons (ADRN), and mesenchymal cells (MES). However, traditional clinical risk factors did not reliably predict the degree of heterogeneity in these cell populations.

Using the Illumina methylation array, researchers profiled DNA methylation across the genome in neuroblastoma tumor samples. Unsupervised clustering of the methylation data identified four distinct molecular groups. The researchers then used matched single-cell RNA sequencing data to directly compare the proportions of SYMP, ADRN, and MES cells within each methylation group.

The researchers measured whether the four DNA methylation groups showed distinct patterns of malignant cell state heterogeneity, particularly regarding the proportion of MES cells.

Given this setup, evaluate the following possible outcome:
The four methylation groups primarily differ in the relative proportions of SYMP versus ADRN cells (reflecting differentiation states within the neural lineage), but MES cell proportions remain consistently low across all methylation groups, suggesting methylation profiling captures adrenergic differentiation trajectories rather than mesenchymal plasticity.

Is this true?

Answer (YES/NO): NO